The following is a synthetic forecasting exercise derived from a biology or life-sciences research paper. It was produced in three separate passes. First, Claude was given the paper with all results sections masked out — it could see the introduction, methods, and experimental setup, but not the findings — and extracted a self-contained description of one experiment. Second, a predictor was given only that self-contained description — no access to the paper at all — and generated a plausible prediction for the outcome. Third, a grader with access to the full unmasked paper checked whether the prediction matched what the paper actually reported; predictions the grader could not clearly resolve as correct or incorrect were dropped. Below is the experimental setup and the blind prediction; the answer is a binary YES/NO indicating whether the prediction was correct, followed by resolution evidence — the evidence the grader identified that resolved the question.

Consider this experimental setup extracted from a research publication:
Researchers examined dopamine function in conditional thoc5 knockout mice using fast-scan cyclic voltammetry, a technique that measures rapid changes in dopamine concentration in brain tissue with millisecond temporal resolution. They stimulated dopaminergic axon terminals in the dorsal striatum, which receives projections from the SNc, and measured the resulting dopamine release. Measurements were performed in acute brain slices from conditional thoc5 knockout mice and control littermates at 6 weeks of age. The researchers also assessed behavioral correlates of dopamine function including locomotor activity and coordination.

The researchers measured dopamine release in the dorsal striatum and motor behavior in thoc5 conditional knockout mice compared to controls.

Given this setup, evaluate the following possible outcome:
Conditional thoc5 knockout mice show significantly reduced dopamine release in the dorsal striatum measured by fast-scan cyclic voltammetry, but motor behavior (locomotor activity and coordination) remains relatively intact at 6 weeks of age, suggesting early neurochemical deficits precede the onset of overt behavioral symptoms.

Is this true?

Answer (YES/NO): NO